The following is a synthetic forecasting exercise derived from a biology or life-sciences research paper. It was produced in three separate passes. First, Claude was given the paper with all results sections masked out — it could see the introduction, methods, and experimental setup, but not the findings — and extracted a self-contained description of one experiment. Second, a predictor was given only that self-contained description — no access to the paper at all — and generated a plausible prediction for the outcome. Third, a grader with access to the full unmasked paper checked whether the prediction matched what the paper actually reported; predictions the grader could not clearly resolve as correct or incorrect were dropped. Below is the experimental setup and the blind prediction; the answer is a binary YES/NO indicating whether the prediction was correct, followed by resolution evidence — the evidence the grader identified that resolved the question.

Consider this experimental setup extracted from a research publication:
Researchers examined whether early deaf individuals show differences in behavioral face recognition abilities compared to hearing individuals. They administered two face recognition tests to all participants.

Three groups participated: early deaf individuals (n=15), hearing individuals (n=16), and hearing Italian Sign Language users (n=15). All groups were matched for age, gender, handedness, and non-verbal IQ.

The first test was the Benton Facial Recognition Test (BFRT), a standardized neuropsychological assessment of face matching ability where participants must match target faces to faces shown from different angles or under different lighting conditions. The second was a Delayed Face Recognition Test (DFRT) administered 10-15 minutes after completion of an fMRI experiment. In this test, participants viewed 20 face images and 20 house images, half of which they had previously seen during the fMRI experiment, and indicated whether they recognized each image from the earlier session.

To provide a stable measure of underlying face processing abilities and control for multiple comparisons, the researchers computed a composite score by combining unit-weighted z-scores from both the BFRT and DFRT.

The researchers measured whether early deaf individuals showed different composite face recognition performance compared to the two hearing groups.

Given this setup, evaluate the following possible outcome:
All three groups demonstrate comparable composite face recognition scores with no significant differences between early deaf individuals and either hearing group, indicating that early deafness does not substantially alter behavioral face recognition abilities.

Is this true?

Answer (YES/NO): NO